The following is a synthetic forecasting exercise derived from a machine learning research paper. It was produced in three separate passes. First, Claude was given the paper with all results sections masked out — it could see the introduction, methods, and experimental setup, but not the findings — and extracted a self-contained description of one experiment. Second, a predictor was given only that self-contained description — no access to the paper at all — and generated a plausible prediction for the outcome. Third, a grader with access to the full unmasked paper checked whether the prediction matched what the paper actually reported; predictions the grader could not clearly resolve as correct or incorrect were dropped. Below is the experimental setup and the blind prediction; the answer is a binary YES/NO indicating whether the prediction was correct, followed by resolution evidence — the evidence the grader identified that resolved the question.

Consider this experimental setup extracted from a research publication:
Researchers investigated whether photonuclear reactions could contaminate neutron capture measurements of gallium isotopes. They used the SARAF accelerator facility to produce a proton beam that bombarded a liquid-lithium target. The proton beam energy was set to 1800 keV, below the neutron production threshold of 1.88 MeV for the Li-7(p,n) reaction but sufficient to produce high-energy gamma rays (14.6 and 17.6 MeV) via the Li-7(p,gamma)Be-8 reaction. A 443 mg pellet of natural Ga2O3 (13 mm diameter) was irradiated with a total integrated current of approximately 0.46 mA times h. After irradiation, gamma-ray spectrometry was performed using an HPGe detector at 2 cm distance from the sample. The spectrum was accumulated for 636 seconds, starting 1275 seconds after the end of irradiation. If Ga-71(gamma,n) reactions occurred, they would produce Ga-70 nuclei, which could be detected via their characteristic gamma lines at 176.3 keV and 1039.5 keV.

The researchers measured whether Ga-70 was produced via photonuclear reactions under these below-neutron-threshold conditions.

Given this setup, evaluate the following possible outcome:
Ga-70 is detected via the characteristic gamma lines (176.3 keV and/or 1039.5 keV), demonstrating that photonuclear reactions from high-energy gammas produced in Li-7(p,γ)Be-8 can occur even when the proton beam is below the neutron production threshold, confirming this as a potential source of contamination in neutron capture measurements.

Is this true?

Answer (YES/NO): NO